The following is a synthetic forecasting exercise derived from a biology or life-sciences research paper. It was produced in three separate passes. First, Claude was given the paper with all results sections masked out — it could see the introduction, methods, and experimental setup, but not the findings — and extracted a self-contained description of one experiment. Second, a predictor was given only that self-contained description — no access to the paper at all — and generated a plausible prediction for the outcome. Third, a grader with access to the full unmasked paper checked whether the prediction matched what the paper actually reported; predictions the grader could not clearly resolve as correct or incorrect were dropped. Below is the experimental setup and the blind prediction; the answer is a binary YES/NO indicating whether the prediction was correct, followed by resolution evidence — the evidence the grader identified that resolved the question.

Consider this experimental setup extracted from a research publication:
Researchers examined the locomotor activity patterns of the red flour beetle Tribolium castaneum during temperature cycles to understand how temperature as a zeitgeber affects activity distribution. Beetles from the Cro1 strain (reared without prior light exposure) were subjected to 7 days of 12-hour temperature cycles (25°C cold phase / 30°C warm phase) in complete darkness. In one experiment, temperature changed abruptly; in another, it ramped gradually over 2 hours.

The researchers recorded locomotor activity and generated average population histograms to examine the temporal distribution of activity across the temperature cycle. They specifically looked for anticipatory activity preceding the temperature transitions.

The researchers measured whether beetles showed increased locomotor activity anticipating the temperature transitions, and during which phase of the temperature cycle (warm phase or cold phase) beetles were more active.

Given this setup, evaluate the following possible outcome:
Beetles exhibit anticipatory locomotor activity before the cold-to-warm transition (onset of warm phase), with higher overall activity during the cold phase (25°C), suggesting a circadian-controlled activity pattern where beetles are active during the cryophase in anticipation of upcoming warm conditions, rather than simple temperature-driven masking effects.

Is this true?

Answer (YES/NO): NO